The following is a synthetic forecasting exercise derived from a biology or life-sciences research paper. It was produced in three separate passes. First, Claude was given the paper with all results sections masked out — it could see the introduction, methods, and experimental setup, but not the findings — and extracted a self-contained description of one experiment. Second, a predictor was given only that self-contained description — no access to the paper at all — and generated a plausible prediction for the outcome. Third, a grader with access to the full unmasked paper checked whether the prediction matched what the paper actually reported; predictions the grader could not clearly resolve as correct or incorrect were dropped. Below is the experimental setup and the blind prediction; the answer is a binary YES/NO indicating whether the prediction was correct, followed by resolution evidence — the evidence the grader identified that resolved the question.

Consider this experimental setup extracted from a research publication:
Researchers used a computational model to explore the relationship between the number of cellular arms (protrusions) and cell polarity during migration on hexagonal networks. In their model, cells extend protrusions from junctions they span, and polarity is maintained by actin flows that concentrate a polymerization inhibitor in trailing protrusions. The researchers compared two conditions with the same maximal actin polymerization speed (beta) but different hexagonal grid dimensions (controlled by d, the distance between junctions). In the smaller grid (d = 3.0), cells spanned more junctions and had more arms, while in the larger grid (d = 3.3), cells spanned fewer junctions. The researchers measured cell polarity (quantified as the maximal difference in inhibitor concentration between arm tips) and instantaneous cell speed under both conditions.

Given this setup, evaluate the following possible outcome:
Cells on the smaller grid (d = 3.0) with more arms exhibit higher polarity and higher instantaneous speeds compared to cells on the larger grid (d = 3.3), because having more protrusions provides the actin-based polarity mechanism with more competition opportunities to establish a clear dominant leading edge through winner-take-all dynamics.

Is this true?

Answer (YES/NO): NO